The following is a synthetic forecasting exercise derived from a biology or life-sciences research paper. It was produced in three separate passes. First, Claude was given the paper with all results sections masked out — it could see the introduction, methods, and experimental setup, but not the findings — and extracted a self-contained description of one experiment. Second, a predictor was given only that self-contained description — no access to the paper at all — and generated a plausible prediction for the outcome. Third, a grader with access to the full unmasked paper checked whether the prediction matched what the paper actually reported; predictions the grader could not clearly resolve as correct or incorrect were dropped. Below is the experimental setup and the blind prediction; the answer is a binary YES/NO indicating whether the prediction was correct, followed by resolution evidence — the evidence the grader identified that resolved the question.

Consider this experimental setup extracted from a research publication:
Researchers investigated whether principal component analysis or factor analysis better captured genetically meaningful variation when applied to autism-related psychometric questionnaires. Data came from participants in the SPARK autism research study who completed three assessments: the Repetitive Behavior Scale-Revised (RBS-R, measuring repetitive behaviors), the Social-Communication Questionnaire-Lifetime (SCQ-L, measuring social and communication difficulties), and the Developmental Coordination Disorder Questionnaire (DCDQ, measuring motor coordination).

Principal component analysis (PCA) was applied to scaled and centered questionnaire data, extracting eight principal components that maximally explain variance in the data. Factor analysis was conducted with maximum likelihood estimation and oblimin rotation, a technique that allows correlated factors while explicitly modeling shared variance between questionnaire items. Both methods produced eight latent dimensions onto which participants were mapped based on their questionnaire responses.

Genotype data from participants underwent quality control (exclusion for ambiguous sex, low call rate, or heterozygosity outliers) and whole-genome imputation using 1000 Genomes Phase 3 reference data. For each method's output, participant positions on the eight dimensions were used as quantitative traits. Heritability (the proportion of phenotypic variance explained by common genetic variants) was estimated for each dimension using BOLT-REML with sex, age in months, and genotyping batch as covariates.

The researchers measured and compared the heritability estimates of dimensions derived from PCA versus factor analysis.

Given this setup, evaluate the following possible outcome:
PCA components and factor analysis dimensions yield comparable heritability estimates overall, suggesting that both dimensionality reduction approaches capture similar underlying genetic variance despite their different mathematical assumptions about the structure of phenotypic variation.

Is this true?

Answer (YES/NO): NO